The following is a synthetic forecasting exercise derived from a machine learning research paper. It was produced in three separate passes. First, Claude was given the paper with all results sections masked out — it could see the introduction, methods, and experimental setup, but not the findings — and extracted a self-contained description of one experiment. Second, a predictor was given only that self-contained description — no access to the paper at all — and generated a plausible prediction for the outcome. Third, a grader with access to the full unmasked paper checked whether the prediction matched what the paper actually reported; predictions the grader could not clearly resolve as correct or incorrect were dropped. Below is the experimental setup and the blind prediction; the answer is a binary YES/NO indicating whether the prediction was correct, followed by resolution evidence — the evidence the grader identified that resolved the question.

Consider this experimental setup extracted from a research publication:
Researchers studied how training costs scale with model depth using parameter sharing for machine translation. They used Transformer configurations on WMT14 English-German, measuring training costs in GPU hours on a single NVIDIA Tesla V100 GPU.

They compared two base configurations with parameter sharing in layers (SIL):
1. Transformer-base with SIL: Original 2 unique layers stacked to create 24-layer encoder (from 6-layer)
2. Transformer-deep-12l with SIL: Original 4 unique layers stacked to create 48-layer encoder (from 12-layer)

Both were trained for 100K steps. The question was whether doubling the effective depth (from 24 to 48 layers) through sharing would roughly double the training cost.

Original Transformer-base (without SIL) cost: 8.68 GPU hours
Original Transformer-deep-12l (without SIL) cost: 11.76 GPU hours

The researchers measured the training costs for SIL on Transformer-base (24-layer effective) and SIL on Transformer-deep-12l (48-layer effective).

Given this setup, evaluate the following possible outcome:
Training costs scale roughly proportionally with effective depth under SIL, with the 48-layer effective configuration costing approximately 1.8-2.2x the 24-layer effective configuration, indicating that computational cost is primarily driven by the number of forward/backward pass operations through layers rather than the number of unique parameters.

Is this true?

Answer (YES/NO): NO